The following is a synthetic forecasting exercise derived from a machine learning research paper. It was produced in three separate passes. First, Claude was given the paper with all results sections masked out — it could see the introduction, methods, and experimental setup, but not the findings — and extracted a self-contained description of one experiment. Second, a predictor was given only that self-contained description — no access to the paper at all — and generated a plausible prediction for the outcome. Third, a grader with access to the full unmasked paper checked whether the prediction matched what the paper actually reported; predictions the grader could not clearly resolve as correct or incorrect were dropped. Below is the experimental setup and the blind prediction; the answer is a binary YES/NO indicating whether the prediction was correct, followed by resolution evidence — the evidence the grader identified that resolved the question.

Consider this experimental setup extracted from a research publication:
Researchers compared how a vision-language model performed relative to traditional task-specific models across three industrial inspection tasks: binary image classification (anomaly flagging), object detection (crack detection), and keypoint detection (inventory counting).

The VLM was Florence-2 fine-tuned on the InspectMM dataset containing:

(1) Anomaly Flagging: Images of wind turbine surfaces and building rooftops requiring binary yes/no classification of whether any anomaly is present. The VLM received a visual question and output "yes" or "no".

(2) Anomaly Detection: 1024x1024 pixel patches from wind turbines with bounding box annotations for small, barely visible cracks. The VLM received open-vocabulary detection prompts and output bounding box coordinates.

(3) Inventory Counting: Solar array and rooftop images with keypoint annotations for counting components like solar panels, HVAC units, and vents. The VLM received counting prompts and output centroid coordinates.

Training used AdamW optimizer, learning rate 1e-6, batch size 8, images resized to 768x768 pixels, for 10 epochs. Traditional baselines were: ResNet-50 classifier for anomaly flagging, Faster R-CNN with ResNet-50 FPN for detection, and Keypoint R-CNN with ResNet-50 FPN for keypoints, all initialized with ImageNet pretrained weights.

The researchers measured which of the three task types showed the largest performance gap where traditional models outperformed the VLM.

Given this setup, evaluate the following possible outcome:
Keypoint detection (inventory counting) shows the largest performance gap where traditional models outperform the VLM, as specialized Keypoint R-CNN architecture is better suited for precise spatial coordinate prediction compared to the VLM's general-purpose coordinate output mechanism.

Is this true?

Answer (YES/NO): NO